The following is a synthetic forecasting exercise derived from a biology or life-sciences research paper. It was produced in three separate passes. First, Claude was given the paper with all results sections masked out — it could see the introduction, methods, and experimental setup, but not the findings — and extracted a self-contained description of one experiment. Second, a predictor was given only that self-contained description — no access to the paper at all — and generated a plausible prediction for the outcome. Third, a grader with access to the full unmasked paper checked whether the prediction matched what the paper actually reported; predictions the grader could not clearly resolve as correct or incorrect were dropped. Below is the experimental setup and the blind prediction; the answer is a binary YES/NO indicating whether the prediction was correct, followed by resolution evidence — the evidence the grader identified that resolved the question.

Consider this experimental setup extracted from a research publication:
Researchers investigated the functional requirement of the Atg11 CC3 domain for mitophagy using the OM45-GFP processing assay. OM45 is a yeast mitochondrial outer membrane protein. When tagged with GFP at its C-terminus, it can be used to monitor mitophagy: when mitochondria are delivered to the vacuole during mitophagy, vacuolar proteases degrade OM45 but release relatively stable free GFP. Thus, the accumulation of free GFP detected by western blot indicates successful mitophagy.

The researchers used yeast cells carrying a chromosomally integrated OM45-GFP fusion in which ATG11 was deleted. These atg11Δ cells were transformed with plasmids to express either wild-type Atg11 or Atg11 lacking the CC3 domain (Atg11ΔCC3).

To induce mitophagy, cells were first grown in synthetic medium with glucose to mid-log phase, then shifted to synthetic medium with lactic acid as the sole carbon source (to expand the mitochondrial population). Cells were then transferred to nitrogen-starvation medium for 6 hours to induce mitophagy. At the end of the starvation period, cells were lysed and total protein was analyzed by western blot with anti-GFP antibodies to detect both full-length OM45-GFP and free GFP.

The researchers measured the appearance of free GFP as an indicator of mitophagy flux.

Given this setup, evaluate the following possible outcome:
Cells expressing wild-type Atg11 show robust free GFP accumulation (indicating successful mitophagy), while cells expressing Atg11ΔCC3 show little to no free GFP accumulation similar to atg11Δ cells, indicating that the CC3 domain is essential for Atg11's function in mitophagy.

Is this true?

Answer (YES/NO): YES